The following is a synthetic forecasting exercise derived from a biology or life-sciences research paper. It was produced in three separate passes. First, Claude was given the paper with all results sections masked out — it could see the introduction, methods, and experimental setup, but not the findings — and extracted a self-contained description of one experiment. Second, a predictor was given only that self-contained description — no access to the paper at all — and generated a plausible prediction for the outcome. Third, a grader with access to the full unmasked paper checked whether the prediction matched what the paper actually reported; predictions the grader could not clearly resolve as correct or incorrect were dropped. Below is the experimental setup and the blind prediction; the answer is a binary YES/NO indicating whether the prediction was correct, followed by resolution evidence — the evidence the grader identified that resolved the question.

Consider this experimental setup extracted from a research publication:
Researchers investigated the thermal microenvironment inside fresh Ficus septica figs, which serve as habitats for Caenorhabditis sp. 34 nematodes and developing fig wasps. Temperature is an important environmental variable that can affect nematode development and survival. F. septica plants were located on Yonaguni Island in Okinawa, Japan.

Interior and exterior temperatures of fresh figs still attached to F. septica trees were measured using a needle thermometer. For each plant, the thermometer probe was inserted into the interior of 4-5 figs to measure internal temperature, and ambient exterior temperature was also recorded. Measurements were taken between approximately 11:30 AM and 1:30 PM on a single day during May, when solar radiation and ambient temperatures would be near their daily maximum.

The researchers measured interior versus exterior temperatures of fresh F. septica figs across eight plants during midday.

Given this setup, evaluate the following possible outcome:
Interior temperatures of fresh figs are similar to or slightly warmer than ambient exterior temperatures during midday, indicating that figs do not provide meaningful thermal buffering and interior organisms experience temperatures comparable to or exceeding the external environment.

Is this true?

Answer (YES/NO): NO